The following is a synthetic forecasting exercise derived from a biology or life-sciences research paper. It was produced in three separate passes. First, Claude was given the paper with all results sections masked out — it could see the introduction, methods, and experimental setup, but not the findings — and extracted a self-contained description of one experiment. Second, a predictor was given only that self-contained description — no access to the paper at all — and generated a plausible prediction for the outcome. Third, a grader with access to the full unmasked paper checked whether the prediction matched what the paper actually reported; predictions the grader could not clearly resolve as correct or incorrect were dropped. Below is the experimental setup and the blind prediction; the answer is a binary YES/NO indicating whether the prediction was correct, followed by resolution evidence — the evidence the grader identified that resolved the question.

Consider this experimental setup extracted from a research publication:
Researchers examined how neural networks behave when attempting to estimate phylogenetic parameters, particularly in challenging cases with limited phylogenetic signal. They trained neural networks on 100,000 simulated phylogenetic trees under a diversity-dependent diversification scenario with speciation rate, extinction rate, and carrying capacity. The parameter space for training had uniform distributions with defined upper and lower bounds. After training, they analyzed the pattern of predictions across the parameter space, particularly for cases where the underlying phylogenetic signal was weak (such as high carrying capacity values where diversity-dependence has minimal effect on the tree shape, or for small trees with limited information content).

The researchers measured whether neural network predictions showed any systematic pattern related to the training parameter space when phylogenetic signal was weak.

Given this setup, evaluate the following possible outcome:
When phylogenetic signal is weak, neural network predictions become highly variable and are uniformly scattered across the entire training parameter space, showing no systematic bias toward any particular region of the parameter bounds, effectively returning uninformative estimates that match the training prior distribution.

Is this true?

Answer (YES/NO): NO